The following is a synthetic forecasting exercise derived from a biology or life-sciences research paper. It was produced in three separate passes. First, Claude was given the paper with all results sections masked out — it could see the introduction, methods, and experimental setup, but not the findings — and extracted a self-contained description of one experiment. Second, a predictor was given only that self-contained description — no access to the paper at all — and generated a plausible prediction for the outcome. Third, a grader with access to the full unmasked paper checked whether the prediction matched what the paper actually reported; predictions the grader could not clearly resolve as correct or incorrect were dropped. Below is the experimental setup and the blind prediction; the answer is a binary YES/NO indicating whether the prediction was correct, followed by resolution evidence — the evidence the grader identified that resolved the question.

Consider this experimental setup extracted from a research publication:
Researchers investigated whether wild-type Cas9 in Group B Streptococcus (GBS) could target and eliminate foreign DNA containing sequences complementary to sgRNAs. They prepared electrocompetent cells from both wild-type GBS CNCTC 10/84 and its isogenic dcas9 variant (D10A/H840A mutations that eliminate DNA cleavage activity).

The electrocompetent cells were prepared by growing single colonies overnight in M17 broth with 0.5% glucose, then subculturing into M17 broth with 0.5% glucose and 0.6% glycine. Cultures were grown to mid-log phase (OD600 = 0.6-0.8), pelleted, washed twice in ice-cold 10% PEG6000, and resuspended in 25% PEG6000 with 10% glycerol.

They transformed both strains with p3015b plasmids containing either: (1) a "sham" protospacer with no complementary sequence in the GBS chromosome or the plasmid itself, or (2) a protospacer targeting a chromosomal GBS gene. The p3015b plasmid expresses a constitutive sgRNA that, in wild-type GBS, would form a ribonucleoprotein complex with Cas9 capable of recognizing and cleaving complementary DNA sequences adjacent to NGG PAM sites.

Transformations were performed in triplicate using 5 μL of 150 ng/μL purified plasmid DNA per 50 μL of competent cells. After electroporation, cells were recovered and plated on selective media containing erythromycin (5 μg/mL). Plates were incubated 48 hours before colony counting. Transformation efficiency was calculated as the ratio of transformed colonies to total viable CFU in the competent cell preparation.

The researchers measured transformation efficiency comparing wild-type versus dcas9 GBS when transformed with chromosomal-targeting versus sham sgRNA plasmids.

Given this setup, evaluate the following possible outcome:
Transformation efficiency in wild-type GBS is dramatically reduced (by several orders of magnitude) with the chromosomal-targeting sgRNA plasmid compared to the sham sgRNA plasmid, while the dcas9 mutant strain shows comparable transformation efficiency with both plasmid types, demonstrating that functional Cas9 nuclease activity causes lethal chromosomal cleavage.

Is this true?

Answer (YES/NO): YES